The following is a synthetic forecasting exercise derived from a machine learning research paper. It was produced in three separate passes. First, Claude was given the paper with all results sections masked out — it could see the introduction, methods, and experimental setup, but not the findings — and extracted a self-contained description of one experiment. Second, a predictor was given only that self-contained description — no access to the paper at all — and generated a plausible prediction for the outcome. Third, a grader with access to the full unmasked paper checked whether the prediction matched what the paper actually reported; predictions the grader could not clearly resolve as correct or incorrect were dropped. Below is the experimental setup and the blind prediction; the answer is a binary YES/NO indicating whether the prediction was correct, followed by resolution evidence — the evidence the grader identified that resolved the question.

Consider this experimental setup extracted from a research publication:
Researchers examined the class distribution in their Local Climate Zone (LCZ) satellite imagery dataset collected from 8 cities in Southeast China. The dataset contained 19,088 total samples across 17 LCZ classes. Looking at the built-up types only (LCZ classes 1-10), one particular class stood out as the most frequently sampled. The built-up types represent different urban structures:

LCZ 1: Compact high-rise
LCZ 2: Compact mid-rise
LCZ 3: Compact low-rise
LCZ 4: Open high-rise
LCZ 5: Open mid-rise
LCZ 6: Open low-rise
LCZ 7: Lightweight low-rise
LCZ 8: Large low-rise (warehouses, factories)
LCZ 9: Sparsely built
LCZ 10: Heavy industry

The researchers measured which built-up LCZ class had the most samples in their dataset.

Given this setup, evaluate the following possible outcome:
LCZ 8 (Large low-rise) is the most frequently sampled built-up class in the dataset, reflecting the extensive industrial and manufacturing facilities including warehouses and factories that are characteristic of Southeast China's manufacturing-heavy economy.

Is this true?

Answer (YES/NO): YES